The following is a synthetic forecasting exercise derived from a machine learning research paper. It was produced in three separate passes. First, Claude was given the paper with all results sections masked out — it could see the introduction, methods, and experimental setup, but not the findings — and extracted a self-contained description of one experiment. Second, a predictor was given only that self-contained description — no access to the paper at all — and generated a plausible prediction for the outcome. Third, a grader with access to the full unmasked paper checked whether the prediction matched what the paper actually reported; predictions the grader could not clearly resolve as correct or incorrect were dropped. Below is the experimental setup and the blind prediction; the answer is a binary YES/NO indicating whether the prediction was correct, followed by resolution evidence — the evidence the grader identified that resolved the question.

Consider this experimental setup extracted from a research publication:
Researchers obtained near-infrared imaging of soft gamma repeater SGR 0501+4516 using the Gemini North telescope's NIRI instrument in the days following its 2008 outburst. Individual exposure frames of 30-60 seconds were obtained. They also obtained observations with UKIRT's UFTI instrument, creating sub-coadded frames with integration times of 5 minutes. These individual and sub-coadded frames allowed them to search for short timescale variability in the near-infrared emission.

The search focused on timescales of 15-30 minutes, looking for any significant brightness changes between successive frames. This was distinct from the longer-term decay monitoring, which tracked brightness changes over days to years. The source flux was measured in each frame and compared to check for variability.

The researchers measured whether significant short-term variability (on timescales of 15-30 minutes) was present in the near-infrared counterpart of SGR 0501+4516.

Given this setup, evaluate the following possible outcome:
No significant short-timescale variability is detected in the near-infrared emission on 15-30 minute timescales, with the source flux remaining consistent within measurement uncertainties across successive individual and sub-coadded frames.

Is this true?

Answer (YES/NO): YES